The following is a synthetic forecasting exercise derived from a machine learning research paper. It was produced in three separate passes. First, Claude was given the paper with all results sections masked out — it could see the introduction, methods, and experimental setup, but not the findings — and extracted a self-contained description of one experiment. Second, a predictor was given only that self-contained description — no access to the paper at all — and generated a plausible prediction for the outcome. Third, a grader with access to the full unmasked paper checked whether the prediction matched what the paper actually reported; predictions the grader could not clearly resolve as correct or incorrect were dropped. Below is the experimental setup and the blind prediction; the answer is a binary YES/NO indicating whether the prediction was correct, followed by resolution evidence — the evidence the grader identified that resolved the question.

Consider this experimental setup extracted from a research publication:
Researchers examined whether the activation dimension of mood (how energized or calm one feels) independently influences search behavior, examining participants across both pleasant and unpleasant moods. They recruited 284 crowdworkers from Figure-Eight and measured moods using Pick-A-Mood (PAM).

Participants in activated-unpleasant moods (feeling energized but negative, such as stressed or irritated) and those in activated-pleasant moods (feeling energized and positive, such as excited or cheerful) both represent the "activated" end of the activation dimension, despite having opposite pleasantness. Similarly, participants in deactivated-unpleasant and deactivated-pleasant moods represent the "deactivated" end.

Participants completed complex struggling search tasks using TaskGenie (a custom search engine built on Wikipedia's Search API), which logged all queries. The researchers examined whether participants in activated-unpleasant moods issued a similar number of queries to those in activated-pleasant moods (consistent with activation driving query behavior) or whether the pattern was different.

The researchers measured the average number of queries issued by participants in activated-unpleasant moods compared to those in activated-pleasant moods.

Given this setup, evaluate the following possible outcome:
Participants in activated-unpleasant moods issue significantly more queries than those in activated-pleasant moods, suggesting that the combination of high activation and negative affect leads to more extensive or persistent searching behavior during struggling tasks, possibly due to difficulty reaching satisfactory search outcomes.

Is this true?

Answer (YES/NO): NO